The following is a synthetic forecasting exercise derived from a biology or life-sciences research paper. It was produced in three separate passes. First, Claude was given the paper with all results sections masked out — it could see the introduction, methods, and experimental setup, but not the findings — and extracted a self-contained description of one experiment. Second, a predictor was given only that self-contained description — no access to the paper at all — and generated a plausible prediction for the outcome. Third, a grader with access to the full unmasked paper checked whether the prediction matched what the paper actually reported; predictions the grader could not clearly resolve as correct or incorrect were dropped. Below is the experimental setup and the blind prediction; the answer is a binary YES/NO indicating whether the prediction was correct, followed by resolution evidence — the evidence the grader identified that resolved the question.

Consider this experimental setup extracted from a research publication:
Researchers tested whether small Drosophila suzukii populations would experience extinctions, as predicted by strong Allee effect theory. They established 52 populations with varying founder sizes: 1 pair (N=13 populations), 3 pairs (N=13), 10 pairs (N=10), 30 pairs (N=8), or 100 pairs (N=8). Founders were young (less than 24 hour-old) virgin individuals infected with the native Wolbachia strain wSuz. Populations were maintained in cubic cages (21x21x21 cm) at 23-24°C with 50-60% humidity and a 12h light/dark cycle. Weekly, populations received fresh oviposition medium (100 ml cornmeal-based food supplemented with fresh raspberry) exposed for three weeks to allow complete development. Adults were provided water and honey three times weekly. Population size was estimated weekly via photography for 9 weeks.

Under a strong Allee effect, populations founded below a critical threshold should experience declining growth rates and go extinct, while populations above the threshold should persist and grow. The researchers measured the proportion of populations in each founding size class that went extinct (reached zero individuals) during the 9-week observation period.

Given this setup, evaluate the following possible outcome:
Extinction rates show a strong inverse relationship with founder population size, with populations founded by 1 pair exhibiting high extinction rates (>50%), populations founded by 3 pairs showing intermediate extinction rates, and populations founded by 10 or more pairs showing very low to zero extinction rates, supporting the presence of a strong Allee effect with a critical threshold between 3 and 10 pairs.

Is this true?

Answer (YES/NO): NO